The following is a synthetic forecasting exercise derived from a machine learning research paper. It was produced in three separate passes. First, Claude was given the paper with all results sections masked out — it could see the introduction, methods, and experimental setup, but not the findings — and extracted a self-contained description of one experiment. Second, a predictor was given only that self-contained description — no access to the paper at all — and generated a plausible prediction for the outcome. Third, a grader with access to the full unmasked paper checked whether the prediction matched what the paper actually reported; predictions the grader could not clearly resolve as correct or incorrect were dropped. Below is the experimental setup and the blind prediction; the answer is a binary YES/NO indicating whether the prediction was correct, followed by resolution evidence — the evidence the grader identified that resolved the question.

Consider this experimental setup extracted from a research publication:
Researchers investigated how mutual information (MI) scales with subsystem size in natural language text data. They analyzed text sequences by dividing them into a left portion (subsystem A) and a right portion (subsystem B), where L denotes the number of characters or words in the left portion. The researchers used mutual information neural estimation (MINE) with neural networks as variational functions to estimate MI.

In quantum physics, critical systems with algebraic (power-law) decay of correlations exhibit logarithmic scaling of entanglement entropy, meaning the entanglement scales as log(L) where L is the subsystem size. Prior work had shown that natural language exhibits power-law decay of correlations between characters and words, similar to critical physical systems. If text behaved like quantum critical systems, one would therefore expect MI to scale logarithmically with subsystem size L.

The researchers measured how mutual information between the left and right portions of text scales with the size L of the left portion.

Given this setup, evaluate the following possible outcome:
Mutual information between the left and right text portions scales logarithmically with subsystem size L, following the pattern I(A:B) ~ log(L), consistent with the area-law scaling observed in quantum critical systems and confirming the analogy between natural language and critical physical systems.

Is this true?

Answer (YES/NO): NO